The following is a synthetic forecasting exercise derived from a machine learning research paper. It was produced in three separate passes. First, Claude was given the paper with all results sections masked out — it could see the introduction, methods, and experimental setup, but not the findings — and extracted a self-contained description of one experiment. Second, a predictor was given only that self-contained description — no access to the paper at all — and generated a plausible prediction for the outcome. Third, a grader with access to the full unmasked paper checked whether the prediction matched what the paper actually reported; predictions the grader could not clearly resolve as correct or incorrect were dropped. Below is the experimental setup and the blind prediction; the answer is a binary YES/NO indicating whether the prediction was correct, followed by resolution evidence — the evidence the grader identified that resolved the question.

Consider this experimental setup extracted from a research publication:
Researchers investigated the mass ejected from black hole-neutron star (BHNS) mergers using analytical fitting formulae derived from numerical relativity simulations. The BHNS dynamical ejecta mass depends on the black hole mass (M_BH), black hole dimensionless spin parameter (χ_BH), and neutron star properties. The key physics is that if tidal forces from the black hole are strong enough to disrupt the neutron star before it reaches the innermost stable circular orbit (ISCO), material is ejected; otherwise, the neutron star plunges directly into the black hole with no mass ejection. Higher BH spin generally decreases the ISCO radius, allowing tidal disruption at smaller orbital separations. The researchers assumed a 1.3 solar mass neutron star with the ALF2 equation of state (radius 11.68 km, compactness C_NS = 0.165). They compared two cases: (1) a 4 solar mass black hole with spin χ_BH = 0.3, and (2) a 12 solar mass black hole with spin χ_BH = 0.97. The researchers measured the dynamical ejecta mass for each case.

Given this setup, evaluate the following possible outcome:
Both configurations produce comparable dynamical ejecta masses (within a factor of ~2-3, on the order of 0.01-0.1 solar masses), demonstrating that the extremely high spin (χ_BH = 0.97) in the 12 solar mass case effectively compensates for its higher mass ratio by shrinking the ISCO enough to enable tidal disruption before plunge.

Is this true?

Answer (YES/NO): NO